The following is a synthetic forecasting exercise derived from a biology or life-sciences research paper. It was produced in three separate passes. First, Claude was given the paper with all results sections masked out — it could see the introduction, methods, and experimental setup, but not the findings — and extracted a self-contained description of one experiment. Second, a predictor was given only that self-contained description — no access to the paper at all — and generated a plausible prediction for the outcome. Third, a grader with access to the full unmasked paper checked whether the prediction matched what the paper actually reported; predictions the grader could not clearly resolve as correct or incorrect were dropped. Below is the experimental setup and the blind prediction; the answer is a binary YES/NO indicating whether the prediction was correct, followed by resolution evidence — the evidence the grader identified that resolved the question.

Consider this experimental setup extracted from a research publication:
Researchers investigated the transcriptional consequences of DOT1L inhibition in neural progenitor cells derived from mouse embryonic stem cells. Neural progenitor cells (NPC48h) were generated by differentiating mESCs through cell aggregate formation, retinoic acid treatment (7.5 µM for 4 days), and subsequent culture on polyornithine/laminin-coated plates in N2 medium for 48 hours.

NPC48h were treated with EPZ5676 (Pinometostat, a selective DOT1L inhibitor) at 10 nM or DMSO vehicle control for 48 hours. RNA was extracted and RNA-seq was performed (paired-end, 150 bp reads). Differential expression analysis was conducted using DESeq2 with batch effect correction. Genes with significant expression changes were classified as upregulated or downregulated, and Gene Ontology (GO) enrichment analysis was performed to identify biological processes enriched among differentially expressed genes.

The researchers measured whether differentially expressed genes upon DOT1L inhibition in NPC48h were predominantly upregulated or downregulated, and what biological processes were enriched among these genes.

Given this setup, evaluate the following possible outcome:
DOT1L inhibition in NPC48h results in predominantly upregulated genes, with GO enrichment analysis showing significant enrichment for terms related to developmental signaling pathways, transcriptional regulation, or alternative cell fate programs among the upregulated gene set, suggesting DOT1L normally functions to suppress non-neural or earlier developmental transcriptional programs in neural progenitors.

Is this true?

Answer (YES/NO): NO